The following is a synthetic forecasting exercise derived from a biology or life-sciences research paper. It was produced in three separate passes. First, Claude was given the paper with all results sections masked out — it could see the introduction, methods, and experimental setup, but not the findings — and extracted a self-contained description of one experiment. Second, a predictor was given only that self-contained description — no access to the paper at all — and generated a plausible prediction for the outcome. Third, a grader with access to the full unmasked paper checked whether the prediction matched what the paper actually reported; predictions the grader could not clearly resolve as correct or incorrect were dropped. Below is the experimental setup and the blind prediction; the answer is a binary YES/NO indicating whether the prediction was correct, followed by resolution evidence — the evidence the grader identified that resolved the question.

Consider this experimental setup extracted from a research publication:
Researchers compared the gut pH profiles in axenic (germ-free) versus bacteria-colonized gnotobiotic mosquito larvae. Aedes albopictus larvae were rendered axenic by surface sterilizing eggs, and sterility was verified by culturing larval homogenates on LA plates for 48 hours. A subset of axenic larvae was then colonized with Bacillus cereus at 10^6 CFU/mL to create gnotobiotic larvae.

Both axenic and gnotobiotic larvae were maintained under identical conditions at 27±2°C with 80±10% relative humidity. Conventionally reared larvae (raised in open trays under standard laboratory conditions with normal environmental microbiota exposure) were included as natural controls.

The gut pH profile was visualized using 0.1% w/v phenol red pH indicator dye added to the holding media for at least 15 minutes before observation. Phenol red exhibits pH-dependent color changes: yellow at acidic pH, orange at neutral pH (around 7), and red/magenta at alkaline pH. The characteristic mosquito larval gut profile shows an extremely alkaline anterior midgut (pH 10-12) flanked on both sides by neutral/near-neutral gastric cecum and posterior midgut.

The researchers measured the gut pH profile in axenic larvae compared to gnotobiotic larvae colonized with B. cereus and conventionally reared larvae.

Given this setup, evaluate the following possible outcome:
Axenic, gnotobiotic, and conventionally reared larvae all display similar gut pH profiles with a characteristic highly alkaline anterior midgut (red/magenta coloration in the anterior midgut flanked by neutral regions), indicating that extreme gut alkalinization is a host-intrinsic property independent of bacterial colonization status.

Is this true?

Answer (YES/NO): NO